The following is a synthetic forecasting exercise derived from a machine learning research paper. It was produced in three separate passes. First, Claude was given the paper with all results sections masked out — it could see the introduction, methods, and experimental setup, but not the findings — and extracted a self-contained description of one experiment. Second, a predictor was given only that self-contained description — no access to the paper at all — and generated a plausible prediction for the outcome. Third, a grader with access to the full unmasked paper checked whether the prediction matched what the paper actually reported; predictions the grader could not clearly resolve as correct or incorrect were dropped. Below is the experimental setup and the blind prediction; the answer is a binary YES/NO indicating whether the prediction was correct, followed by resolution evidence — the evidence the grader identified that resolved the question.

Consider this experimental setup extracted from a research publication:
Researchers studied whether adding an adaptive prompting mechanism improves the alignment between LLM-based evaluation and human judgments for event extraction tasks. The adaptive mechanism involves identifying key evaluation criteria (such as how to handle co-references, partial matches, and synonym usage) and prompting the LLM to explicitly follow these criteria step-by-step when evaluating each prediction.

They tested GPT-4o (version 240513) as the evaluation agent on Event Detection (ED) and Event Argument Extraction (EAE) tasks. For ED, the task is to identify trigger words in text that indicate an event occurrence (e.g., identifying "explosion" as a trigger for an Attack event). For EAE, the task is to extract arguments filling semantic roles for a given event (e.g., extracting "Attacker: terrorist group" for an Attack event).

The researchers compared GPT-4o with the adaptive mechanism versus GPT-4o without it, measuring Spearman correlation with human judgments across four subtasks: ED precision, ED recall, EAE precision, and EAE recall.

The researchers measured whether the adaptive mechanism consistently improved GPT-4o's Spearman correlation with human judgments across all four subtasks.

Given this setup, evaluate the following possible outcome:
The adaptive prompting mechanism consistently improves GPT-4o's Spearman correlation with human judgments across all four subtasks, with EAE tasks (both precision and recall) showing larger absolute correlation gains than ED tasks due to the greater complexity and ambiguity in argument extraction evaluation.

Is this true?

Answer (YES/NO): NO